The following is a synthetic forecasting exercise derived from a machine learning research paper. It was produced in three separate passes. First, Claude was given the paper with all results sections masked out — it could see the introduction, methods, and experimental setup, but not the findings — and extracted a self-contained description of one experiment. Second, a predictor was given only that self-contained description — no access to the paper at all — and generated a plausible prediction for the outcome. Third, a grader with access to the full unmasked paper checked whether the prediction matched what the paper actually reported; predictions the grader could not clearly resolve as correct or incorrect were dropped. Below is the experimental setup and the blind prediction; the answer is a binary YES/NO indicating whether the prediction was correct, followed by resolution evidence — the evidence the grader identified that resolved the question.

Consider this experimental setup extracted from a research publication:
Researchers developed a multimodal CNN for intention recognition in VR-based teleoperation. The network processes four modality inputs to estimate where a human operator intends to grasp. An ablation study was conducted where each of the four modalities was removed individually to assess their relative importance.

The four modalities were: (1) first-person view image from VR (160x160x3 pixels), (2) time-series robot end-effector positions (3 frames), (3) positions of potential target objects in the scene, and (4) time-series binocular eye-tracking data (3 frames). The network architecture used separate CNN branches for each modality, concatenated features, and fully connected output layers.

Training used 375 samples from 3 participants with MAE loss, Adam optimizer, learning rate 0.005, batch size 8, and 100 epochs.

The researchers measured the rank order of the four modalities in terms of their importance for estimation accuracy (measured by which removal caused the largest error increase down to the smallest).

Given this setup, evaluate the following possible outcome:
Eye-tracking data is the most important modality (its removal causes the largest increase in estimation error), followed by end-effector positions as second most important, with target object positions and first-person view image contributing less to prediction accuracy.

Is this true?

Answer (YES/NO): YES